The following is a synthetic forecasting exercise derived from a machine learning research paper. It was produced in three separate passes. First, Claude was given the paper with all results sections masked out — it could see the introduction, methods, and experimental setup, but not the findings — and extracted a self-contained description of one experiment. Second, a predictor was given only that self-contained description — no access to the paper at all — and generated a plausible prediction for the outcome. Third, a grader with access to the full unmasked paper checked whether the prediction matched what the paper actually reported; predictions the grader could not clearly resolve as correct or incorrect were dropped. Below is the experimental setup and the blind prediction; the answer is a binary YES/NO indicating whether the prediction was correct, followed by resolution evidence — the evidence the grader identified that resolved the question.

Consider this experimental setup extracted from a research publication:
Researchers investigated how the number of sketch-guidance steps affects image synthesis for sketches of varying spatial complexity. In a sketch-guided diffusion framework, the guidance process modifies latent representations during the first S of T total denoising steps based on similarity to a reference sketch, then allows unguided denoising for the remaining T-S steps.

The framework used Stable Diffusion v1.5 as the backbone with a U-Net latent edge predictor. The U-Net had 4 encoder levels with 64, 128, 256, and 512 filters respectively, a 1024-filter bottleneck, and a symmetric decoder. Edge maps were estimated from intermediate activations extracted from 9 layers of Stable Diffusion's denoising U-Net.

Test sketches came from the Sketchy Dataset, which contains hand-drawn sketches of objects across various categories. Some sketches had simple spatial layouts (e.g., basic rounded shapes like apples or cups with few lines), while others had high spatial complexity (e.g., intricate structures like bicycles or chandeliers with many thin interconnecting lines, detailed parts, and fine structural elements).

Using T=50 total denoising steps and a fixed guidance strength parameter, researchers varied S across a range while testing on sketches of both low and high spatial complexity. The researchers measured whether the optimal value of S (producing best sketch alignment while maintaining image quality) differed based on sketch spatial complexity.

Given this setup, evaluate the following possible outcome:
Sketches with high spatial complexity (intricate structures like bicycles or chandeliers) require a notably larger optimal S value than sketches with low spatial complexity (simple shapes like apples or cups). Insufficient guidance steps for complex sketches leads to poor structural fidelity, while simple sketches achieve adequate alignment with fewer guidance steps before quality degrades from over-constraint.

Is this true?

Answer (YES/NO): NO